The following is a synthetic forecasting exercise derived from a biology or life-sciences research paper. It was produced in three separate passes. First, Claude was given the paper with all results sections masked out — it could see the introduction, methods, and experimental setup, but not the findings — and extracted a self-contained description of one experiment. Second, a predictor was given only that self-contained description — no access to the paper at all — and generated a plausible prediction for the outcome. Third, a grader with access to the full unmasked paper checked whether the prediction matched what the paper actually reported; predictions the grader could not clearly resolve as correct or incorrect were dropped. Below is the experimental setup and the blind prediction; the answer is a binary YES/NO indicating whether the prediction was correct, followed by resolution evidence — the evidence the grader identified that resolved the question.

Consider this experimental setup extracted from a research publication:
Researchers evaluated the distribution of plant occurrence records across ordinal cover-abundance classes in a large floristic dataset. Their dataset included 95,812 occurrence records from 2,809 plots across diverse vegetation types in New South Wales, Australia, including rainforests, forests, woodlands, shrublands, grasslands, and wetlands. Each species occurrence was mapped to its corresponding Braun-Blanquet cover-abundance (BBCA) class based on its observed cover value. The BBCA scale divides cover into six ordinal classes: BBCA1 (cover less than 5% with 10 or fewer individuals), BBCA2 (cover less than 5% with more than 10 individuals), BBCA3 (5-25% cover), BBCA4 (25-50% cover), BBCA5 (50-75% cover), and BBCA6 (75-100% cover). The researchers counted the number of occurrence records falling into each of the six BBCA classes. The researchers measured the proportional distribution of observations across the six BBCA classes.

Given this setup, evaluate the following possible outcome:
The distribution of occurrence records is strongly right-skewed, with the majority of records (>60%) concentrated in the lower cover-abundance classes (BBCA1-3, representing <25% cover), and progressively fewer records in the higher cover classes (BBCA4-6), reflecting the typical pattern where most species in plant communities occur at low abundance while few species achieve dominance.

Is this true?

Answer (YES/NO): YES